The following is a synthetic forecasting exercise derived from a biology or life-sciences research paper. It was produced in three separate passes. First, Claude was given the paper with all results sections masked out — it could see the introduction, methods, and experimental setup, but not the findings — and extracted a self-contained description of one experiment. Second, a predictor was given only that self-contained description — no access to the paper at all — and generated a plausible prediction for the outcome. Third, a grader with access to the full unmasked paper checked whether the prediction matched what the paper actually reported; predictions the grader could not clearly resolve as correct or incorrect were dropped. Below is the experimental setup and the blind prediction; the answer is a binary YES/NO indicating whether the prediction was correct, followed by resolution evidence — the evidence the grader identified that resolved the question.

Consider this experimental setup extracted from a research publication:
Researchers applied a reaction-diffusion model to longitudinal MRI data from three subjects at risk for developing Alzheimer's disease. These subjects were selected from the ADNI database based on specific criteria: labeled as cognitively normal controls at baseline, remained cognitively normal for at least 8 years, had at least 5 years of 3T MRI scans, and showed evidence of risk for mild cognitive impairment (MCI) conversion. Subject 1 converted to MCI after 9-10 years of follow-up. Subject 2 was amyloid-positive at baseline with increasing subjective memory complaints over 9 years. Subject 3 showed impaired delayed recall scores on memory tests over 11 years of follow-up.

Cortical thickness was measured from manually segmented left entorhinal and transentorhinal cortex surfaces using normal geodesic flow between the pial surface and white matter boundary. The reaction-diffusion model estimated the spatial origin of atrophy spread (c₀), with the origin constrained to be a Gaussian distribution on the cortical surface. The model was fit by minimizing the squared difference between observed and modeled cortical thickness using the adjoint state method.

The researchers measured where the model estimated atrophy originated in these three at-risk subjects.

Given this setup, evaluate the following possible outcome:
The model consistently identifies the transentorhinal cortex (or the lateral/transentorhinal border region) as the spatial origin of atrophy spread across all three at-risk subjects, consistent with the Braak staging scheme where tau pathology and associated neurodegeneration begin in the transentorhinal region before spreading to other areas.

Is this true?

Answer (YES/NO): YES